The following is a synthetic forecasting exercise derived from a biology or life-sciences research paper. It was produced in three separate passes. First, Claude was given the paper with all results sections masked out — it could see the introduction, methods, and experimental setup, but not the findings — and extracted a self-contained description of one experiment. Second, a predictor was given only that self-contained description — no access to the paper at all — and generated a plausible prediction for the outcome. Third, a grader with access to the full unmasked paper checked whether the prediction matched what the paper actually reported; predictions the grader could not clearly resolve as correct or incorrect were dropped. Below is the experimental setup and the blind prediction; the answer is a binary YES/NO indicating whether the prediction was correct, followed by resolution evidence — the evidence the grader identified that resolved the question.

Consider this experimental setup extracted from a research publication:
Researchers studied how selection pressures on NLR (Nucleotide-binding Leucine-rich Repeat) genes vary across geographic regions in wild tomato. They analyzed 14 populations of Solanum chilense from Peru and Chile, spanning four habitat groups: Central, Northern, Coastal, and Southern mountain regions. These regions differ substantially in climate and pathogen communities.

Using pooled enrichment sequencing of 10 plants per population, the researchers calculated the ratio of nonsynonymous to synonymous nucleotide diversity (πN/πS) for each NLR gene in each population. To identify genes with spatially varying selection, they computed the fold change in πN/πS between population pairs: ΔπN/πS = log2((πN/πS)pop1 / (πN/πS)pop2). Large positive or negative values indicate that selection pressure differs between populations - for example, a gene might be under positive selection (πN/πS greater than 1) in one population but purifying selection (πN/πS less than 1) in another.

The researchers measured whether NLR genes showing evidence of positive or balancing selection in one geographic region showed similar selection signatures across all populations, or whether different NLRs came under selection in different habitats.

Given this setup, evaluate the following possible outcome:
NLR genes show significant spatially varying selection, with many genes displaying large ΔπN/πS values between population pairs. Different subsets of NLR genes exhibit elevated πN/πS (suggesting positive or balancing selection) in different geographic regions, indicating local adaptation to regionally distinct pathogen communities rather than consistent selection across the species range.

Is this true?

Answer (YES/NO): YES